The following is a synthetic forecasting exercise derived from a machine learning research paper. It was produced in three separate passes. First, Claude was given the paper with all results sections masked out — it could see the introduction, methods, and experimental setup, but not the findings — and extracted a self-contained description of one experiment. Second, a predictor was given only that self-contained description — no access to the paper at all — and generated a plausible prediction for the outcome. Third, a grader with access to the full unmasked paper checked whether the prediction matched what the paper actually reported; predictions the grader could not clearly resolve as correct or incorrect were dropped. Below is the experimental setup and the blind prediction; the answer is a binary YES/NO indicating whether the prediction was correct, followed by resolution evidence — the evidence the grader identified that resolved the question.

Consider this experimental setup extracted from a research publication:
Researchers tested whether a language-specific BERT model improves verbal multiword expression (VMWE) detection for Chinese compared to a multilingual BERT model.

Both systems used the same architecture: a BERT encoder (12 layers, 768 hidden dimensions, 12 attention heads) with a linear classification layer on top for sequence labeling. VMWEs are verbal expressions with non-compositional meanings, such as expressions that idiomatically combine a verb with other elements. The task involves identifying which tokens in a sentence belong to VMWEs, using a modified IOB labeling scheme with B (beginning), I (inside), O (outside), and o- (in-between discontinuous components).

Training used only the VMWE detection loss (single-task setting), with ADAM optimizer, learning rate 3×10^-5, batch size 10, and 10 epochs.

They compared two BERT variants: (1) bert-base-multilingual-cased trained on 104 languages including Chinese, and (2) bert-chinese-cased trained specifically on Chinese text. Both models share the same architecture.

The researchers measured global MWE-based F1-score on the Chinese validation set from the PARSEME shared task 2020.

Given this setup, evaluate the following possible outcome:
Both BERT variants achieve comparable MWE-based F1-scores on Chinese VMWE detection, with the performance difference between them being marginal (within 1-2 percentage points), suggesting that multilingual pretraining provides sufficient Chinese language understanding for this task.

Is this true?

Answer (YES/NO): NO